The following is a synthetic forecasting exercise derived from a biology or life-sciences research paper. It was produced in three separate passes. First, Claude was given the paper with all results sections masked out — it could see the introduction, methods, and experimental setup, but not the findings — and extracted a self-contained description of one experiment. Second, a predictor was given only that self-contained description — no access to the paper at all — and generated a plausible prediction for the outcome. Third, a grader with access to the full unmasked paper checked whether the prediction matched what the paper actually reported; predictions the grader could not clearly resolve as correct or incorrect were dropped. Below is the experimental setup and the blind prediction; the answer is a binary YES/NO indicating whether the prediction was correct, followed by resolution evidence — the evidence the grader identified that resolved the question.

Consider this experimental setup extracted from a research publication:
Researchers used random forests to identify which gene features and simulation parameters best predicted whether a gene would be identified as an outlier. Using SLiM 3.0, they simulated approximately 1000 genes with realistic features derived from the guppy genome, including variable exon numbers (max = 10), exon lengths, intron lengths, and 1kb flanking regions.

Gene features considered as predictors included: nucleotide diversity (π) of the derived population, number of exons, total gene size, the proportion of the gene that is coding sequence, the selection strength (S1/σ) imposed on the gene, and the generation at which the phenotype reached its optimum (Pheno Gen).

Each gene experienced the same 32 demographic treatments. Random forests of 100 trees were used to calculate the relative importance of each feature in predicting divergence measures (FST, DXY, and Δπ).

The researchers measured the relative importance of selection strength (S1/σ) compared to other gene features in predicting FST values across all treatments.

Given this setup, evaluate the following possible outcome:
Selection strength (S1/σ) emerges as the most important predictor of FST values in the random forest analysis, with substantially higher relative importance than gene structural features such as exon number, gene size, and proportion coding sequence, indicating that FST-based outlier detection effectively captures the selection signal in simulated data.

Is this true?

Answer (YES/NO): NO